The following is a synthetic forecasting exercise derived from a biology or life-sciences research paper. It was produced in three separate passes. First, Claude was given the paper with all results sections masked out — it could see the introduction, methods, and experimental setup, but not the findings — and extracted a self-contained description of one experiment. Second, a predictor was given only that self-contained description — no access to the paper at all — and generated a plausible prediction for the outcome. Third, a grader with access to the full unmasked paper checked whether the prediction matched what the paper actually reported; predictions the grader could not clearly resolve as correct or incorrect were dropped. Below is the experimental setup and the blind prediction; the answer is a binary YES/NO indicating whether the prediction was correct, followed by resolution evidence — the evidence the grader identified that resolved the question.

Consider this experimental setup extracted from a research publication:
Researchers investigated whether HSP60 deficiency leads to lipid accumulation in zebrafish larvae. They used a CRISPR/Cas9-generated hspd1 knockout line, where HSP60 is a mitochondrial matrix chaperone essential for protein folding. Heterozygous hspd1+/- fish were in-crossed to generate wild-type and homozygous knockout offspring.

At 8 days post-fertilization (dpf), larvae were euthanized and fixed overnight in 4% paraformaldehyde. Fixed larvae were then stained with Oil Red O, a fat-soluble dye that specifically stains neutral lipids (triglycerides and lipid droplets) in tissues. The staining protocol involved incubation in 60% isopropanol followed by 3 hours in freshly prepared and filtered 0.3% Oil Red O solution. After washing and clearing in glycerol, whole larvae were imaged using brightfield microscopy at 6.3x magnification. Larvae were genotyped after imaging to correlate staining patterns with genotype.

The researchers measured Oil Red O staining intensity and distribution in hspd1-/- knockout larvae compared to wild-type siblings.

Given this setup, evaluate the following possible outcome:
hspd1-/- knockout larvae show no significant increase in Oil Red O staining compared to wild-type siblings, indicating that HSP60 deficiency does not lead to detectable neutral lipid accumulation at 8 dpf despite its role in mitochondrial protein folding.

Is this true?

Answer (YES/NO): NO